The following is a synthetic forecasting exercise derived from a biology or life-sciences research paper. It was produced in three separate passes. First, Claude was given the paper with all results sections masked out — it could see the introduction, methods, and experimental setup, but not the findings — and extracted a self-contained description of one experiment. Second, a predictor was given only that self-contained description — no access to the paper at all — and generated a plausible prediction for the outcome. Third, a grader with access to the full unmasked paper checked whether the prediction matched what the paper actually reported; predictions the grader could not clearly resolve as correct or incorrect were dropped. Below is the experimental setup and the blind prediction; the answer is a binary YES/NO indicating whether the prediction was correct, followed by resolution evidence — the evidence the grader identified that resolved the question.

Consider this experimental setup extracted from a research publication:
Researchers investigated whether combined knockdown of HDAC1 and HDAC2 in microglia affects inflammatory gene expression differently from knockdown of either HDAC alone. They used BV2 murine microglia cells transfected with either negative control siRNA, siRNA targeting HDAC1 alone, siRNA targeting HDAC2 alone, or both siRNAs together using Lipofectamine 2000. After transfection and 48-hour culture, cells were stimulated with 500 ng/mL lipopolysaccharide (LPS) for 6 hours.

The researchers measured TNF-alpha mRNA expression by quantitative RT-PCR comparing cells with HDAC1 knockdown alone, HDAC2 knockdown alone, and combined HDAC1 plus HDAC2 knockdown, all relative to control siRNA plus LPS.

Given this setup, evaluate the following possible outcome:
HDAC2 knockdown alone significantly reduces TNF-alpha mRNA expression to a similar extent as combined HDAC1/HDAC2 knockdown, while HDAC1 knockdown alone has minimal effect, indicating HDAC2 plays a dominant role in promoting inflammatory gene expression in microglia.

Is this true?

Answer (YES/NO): NO